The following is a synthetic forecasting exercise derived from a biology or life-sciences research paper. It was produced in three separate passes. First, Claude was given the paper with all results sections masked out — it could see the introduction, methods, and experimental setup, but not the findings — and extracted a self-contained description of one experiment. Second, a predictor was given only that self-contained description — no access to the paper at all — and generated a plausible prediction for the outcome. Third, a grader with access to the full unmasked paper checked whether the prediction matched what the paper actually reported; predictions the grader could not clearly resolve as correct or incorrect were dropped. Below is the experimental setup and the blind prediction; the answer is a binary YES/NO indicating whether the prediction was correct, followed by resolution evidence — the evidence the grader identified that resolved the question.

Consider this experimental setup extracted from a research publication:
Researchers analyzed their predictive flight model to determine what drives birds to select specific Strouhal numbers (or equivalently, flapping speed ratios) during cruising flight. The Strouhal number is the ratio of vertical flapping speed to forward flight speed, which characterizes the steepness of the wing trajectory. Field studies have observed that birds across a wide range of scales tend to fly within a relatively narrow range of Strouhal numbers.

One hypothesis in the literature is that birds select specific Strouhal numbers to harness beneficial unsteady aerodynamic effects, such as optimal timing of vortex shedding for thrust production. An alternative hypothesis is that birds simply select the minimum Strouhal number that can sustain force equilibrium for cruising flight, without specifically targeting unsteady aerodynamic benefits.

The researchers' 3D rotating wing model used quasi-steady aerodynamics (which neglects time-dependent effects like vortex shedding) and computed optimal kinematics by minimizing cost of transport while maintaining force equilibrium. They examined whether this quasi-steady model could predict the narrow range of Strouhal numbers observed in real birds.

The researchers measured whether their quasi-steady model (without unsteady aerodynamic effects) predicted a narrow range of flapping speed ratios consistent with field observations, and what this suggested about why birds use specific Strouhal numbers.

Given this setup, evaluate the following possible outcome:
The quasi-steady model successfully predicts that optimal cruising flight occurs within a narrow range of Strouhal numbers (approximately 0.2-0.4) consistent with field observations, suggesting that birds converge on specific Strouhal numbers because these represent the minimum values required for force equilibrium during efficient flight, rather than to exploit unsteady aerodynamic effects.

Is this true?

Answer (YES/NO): YES